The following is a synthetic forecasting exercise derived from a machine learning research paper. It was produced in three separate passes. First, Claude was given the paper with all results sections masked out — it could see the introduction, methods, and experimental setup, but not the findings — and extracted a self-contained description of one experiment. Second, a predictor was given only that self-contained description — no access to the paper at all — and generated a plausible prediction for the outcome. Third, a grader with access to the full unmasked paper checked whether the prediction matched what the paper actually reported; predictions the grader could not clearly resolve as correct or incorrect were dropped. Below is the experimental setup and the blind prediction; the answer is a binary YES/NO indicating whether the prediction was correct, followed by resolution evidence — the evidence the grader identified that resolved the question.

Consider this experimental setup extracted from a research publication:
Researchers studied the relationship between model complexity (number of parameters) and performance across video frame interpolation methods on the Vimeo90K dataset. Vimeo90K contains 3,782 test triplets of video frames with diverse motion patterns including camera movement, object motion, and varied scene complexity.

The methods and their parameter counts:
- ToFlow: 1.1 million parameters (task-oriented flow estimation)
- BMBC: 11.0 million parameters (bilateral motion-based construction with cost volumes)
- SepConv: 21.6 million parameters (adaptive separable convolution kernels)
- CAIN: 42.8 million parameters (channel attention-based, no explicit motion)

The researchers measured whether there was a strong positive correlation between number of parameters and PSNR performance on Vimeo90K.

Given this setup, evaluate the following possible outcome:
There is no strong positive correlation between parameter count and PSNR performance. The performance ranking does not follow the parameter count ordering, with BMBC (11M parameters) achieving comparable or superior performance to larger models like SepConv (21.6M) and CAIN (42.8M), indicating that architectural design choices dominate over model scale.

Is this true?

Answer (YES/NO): YES